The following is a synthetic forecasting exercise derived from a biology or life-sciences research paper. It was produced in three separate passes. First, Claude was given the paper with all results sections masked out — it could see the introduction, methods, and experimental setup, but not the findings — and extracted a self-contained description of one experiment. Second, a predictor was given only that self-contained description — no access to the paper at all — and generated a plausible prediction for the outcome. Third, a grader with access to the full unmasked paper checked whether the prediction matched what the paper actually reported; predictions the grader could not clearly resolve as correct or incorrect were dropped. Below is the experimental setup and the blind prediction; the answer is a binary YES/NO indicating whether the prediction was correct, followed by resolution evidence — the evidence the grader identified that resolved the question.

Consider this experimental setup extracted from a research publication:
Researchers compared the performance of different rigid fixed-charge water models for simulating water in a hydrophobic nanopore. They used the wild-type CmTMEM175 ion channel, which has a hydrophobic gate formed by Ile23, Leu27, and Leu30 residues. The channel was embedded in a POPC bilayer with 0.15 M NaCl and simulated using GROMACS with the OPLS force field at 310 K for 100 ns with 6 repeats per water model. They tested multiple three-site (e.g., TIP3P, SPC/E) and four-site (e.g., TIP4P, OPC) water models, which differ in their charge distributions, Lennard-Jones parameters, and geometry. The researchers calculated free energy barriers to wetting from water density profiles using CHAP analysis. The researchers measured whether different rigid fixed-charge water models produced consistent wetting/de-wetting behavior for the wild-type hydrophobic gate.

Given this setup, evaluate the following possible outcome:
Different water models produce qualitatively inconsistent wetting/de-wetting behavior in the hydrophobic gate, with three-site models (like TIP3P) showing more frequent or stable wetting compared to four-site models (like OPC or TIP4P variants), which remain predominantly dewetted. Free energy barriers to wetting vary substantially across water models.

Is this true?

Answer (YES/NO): NO